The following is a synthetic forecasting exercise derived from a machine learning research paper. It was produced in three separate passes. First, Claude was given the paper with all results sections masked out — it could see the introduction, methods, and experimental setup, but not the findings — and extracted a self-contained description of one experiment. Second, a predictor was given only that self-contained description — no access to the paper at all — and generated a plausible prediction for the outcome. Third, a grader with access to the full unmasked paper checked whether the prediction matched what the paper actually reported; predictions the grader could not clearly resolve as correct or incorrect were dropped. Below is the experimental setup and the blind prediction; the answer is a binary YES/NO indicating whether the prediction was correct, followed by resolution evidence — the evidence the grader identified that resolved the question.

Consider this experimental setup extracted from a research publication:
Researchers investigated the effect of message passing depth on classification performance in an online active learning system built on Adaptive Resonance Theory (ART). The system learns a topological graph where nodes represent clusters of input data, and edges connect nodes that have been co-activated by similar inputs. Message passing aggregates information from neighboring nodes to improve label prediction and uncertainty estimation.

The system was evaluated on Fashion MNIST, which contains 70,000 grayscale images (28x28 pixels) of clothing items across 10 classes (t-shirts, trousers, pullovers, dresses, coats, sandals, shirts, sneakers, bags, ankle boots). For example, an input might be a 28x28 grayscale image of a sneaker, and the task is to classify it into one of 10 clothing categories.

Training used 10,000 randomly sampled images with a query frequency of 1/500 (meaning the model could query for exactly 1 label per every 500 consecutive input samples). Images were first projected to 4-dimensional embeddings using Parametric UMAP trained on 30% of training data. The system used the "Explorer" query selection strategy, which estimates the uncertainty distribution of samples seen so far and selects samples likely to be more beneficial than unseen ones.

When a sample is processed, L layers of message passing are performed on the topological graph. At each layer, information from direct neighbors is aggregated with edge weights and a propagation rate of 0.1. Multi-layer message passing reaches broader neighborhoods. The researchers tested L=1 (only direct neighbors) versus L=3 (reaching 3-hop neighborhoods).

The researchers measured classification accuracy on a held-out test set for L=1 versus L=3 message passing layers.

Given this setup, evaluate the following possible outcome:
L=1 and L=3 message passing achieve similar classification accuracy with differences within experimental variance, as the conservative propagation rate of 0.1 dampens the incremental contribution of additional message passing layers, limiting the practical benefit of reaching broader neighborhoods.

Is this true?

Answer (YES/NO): YES